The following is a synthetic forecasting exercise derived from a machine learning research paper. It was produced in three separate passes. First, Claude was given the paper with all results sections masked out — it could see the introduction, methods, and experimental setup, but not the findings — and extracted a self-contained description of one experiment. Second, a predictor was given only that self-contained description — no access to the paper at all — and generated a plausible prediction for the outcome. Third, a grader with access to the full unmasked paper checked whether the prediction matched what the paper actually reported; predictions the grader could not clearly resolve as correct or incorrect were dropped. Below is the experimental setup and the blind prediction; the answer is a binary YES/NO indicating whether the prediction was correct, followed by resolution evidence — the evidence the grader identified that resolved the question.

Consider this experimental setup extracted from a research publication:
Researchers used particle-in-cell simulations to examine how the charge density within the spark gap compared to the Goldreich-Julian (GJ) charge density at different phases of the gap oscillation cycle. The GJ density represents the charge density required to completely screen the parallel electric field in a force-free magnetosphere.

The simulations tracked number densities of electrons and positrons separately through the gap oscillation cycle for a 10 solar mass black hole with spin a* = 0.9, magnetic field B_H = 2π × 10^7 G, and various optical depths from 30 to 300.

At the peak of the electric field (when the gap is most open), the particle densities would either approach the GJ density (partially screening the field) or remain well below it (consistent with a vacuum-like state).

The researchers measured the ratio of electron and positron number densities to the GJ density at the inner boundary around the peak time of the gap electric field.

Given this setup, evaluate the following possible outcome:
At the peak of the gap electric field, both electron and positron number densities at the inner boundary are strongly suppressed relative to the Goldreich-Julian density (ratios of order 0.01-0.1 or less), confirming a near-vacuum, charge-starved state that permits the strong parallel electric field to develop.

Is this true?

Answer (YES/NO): NO